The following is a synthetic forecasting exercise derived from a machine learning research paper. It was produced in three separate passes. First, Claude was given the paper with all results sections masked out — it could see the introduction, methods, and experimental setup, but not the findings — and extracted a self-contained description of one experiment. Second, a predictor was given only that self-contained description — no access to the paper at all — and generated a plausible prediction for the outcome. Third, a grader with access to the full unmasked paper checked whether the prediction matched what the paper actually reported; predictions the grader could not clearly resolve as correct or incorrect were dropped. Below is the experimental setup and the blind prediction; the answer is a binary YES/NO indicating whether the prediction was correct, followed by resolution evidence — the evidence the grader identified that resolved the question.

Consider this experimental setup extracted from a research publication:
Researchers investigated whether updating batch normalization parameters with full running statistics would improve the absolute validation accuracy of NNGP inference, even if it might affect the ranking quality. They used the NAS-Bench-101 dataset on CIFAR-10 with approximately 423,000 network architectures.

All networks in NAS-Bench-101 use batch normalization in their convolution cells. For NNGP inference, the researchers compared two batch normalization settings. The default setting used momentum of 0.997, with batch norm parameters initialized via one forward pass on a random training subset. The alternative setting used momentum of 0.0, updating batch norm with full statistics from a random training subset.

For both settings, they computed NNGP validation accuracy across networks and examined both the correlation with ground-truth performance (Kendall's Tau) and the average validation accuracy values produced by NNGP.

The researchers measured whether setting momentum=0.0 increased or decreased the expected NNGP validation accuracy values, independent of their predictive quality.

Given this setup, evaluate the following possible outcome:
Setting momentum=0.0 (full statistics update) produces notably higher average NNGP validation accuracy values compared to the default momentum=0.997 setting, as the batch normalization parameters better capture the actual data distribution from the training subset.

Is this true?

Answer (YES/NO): YES